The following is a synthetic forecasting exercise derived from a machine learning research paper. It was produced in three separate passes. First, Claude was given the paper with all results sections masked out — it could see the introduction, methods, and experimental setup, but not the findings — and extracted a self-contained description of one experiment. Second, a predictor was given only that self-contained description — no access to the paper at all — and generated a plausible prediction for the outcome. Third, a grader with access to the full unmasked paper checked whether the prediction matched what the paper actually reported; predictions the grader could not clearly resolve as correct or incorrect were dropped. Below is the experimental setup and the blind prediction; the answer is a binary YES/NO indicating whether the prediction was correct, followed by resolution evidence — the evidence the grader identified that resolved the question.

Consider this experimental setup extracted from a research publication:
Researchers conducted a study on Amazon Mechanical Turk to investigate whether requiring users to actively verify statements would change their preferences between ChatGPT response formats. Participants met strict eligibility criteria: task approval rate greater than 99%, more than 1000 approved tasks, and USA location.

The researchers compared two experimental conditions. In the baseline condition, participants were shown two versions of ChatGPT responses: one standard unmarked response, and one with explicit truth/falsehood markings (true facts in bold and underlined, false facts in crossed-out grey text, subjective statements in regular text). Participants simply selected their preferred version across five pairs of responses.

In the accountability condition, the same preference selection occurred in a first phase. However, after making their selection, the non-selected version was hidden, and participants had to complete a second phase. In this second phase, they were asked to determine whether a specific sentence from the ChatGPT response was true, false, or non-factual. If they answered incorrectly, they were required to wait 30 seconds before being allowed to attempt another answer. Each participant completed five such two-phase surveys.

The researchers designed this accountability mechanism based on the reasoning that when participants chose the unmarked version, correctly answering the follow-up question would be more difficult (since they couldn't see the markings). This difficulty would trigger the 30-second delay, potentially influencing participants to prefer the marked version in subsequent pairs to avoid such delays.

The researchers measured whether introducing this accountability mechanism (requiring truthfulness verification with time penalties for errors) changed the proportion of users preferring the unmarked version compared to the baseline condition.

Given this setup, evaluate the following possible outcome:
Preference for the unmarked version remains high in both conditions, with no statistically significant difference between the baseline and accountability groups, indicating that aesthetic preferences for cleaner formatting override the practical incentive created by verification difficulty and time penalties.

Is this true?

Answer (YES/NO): NO